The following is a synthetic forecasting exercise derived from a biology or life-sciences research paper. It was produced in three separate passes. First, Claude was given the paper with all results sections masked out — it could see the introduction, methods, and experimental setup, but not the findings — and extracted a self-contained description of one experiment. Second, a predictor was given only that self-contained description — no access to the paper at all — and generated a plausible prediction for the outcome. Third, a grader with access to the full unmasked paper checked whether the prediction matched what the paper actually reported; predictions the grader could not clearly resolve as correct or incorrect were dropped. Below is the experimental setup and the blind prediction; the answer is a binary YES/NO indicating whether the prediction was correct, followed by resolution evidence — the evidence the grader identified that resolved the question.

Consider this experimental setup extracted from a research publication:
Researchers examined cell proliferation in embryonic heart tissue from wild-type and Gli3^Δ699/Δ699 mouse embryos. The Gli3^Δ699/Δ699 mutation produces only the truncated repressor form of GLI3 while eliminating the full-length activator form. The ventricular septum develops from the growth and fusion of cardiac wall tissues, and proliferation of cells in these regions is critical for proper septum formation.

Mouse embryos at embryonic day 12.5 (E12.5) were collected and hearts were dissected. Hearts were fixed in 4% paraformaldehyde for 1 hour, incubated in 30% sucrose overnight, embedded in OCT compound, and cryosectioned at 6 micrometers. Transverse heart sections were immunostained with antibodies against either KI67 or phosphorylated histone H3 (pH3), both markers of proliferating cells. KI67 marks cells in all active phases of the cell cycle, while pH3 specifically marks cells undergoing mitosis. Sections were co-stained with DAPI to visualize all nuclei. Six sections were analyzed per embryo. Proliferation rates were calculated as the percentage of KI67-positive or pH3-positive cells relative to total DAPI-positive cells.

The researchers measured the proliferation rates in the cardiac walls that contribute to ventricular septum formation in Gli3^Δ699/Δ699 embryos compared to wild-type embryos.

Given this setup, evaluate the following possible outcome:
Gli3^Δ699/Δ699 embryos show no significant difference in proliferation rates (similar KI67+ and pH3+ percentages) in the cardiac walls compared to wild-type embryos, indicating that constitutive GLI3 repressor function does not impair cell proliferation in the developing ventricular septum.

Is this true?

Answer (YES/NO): NO